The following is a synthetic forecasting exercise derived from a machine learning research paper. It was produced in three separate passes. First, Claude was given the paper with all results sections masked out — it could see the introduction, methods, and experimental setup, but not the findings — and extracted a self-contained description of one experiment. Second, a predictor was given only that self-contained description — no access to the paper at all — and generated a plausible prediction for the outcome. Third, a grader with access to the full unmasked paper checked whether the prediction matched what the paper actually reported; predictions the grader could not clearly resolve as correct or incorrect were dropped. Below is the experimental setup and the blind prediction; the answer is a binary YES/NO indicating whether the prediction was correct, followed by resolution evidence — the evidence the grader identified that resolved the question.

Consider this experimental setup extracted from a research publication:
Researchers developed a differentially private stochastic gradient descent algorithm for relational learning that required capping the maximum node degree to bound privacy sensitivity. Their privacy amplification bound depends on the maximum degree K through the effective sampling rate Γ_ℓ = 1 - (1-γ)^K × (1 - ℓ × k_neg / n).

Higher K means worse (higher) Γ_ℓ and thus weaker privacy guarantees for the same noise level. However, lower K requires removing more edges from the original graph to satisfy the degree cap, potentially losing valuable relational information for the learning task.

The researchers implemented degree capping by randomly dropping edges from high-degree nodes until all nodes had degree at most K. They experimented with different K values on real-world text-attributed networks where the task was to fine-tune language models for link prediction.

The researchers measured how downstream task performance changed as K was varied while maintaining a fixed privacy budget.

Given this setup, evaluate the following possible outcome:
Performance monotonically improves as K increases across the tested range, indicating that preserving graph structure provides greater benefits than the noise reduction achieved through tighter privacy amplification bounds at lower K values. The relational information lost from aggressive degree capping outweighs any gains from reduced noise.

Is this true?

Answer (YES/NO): YES